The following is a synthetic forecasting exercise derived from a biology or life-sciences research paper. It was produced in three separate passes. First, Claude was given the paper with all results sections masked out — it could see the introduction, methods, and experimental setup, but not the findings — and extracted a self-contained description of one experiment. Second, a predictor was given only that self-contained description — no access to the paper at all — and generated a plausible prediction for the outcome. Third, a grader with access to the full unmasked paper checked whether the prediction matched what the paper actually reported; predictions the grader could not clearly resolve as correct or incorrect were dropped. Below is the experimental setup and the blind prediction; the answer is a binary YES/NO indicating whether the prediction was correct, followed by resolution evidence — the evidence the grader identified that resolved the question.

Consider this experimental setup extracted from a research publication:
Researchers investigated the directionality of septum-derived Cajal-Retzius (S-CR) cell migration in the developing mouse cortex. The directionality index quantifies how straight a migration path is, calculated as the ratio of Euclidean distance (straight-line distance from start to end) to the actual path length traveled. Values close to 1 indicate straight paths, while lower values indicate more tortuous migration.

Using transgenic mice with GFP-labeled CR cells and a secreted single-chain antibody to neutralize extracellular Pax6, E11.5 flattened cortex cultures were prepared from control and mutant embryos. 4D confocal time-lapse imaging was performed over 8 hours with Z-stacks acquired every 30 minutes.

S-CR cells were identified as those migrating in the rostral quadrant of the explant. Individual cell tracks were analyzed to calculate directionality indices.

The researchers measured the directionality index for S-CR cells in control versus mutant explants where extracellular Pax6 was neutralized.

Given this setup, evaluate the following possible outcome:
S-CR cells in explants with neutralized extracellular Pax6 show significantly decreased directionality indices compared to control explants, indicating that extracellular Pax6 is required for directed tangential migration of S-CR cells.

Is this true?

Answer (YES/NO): YES